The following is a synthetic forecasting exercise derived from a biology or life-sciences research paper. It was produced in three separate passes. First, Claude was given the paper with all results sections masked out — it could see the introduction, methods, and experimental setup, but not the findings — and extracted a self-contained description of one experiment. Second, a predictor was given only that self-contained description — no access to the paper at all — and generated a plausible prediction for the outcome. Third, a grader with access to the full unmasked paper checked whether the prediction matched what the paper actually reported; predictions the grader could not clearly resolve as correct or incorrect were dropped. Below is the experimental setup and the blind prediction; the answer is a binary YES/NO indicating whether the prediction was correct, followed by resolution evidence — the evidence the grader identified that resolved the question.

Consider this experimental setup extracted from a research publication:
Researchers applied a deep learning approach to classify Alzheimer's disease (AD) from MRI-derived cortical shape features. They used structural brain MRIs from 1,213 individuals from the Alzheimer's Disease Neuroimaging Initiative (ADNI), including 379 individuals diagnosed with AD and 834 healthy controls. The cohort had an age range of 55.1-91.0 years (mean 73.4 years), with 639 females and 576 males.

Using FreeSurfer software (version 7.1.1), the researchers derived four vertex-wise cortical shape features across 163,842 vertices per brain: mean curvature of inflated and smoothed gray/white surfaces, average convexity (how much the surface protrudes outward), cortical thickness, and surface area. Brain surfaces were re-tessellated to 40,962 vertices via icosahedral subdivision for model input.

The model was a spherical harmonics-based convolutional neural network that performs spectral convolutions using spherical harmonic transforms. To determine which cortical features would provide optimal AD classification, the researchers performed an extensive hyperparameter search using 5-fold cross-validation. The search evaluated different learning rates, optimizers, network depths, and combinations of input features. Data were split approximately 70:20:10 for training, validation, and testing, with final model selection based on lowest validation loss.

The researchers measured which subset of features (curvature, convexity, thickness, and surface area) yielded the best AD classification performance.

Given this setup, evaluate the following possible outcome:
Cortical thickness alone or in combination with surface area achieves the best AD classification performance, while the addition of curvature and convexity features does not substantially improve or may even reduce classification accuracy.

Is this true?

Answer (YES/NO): NO